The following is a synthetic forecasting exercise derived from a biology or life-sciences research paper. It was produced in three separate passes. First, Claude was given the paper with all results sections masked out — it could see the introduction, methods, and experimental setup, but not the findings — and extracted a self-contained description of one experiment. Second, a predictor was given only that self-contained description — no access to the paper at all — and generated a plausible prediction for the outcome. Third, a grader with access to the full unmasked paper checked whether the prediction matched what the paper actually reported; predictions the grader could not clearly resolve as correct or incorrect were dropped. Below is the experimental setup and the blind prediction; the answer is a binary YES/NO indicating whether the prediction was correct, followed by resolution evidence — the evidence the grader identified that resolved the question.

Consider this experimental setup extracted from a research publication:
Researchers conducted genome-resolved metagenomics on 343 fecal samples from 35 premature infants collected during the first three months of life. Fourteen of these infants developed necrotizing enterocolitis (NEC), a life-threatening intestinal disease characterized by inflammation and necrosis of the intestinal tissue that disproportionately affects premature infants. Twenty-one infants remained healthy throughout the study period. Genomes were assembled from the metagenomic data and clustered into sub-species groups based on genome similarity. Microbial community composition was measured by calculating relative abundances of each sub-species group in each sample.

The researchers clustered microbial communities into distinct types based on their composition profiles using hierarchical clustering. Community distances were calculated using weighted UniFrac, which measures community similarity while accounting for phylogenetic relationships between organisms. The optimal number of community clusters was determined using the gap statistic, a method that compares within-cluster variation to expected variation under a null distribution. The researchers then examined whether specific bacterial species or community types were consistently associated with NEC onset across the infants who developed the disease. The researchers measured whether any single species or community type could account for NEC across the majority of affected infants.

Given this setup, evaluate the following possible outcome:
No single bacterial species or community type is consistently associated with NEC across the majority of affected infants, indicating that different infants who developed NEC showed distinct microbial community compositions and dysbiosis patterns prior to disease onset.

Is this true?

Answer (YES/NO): YES